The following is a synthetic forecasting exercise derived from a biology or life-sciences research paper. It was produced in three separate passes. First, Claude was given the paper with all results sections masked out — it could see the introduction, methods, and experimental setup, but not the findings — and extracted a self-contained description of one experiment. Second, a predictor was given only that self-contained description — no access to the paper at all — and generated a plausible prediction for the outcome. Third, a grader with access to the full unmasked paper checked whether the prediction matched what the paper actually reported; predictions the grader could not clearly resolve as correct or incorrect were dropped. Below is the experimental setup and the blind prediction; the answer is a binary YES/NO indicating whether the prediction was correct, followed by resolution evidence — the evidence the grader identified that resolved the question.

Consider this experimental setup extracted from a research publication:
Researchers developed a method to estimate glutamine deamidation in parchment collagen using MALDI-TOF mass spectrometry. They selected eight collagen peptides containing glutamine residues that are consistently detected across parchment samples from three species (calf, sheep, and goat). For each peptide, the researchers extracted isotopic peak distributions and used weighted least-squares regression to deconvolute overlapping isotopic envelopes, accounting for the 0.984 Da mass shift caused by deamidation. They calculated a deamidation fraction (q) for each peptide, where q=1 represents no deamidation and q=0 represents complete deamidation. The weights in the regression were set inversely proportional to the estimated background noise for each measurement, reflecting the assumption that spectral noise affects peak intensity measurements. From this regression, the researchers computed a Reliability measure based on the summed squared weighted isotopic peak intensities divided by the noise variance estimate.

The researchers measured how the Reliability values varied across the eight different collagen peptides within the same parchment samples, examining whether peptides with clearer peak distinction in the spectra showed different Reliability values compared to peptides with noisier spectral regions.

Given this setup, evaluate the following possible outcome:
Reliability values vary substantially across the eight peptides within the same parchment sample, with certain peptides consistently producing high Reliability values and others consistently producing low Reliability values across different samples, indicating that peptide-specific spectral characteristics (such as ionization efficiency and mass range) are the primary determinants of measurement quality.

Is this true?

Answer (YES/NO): YES